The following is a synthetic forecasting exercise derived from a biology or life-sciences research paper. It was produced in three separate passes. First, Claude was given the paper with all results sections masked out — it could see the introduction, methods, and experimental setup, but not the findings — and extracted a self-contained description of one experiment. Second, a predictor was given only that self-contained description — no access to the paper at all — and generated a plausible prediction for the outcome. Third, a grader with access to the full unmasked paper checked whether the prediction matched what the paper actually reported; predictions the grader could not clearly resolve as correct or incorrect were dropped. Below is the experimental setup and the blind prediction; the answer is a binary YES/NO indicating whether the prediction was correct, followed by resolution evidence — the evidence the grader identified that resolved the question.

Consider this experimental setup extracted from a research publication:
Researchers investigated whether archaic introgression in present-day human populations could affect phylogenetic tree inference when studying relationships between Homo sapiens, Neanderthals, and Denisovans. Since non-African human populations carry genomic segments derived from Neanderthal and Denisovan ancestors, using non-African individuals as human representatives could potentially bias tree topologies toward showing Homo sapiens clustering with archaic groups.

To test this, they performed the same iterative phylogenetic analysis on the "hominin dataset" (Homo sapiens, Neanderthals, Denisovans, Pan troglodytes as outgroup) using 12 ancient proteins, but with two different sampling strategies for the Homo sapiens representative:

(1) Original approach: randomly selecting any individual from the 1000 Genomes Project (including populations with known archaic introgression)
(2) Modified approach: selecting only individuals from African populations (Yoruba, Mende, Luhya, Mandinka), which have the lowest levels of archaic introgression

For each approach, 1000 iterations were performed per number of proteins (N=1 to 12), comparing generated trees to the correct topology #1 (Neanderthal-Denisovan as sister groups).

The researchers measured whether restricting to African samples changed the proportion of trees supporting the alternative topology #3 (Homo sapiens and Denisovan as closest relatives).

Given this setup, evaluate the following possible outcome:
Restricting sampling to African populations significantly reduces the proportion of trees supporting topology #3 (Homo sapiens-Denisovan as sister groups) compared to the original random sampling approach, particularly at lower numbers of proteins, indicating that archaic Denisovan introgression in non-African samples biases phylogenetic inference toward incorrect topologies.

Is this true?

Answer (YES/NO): NO